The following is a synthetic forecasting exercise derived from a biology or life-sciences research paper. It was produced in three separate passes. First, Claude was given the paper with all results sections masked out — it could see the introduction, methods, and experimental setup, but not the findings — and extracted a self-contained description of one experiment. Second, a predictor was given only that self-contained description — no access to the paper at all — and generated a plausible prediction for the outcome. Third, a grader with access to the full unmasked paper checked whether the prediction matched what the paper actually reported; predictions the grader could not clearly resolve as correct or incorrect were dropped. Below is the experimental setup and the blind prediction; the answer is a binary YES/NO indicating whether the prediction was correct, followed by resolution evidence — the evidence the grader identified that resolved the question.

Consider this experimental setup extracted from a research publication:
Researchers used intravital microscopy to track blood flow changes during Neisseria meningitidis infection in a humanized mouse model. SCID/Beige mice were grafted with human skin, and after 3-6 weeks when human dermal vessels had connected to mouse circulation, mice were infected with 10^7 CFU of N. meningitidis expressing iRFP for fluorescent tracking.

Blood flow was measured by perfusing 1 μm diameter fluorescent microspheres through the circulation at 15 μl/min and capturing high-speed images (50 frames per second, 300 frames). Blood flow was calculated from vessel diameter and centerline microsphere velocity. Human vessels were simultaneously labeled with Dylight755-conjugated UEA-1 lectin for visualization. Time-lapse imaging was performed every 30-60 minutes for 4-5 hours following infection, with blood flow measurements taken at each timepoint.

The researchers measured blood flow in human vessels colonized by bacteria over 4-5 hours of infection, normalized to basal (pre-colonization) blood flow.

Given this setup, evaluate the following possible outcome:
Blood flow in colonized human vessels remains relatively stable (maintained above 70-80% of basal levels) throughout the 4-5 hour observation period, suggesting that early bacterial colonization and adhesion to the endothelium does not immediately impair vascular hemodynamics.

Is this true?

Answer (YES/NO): NO